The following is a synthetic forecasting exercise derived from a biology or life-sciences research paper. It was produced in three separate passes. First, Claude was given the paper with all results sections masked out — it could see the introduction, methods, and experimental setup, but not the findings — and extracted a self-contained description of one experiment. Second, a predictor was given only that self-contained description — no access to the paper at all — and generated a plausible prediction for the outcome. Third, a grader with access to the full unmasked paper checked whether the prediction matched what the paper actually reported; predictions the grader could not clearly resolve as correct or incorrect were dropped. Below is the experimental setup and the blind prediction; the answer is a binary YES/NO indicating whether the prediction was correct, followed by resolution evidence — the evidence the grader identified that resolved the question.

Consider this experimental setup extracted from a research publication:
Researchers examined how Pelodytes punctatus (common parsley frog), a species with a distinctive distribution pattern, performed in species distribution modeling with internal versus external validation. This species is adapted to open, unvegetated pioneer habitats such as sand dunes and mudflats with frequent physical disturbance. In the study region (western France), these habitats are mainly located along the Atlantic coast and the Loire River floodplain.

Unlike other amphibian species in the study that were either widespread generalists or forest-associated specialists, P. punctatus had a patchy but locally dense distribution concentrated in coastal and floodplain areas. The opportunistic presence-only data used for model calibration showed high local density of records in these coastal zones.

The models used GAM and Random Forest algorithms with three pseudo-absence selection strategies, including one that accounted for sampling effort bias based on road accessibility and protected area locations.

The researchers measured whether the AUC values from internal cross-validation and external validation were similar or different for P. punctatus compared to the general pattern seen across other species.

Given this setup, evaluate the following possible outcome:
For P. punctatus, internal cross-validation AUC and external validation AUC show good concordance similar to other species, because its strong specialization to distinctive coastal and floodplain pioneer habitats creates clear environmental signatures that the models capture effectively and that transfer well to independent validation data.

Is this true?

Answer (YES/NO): NO